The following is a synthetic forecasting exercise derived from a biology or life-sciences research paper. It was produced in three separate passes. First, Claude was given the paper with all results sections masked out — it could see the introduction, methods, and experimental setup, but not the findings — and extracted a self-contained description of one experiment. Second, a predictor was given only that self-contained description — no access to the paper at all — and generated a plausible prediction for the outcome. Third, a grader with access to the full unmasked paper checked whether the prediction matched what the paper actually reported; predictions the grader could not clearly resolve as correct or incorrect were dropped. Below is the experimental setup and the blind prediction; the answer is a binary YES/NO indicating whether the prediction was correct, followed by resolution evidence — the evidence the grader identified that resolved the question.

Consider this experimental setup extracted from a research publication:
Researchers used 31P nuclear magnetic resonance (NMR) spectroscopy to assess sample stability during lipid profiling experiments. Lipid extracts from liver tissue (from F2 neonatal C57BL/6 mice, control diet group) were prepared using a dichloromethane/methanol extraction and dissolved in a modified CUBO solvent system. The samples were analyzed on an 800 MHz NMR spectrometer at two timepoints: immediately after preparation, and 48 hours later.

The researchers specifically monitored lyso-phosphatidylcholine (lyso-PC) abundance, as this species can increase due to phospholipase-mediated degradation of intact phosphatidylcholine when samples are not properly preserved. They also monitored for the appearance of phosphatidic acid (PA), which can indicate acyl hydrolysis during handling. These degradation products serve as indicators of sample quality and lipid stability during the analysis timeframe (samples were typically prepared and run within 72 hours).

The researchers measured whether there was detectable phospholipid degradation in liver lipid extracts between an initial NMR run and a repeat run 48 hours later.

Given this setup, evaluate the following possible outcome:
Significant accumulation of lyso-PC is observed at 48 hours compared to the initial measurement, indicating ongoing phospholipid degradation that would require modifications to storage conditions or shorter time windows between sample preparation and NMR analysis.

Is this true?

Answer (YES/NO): NO